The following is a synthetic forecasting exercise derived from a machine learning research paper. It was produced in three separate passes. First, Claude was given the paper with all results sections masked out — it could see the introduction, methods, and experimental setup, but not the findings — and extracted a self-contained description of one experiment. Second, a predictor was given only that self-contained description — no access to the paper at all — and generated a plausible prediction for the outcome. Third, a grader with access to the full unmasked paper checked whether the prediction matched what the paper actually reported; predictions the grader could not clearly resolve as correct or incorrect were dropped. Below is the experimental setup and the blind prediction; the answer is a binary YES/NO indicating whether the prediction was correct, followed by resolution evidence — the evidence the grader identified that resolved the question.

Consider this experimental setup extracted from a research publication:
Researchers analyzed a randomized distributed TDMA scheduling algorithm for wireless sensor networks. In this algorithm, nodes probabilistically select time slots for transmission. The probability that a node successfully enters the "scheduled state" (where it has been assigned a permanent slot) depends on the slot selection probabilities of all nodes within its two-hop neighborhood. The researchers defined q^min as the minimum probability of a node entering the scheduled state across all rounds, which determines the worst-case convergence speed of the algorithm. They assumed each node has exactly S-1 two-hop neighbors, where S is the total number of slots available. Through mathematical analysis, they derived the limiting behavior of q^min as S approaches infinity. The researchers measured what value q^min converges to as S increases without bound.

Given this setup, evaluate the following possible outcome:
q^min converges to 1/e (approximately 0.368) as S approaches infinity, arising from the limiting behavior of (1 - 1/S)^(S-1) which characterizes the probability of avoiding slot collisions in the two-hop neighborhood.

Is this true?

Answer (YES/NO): NO